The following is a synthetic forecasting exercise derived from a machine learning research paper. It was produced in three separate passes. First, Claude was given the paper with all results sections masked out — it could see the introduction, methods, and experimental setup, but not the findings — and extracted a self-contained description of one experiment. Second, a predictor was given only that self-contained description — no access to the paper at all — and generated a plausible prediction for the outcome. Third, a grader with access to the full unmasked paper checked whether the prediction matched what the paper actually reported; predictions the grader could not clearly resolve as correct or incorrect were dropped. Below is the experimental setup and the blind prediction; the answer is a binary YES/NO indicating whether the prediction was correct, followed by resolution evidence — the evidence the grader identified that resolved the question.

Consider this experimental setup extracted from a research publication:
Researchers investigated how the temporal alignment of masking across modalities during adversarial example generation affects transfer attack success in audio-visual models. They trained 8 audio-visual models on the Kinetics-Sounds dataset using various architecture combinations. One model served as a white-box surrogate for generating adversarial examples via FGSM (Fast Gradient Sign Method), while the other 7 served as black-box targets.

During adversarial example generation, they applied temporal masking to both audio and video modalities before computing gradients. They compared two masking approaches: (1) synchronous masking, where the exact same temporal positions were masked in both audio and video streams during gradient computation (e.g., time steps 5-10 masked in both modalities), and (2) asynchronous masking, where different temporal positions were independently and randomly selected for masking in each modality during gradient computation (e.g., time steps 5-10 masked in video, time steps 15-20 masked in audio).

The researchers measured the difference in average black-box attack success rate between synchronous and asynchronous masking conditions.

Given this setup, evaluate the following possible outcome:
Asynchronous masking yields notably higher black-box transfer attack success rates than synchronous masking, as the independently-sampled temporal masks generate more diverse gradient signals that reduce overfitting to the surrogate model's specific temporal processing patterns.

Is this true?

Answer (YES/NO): NO